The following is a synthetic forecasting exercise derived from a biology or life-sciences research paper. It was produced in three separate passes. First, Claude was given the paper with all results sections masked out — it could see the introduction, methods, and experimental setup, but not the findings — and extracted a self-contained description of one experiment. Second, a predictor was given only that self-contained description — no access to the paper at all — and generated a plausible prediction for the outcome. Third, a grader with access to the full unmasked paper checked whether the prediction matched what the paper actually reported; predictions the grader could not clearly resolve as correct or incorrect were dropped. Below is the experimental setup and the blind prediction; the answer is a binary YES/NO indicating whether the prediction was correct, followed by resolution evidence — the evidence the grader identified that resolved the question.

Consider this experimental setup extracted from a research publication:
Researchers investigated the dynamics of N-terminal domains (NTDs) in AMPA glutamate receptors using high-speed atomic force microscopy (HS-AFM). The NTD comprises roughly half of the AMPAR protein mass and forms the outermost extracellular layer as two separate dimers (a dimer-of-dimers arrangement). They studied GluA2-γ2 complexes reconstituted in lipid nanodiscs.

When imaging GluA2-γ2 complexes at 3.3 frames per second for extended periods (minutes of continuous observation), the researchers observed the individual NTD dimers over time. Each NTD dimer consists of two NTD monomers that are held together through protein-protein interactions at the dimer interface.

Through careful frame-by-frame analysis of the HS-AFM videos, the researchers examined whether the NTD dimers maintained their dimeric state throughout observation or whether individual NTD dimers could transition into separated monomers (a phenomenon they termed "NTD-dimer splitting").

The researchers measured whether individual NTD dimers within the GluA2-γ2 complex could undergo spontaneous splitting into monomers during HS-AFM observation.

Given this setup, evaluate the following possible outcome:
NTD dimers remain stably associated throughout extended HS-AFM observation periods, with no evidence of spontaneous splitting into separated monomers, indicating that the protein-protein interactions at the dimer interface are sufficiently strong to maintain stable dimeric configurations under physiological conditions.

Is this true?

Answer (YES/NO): NO